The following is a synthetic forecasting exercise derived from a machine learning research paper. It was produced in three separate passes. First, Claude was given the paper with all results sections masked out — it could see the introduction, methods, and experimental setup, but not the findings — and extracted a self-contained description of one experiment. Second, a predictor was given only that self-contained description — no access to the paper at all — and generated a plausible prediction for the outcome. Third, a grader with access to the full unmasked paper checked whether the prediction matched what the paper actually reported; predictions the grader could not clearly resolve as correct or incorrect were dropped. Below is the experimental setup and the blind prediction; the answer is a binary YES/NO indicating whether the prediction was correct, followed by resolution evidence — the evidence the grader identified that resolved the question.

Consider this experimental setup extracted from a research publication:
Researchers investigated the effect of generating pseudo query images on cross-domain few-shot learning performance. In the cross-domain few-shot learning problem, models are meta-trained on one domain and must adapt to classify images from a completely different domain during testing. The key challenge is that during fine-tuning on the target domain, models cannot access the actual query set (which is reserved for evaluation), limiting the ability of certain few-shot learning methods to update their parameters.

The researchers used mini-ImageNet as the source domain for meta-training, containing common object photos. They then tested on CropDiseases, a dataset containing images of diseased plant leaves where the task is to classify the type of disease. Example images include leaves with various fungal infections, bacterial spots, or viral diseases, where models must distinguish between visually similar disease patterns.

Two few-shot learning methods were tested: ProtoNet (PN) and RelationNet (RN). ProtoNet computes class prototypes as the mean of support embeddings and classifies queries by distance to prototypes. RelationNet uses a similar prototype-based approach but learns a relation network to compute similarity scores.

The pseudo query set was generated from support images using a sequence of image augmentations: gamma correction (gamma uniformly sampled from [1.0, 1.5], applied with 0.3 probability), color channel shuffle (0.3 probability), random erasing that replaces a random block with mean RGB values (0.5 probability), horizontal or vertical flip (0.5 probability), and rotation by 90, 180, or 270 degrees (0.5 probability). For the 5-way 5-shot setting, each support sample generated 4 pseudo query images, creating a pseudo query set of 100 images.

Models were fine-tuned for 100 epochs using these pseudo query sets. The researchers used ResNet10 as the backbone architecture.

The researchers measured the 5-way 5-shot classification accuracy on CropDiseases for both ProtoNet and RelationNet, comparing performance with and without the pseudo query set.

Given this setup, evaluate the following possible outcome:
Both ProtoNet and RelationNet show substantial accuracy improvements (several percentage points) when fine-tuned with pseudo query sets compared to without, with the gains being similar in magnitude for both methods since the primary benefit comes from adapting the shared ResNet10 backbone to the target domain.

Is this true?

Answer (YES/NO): NO